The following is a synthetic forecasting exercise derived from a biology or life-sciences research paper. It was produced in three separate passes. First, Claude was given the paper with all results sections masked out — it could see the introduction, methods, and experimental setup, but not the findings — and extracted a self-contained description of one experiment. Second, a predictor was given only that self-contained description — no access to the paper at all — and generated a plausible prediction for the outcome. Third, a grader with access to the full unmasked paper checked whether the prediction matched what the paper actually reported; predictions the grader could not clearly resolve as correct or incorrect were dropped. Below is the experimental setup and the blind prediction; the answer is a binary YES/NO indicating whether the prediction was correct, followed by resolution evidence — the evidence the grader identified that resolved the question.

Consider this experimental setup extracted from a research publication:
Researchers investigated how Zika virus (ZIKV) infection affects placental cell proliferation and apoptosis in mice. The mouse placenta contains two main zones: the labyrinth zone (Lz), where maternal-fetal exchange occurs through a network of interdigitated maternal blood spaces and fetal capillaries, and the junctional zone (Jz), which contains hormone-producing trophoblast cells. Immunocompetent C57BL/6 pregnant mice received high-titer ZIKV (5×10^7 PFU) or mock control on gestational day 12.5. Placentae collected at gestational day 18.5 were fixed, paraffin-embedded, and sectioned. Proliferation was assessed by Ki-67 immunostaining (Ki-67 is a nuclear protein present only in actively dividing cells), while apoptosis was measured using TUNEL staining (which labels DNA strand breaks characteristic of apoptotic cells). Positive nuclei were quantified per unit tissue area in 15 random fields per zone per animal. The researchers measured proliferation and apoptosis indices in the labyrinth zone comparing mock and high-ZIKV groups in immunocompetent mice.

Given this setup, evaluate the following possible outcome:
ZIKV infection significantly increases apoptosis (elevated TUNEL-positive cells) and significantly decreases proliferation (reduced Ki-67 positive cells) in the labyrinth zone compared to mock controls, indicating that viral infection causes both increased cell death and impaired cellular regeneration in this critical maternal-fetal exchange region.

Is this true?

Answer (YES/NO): NO